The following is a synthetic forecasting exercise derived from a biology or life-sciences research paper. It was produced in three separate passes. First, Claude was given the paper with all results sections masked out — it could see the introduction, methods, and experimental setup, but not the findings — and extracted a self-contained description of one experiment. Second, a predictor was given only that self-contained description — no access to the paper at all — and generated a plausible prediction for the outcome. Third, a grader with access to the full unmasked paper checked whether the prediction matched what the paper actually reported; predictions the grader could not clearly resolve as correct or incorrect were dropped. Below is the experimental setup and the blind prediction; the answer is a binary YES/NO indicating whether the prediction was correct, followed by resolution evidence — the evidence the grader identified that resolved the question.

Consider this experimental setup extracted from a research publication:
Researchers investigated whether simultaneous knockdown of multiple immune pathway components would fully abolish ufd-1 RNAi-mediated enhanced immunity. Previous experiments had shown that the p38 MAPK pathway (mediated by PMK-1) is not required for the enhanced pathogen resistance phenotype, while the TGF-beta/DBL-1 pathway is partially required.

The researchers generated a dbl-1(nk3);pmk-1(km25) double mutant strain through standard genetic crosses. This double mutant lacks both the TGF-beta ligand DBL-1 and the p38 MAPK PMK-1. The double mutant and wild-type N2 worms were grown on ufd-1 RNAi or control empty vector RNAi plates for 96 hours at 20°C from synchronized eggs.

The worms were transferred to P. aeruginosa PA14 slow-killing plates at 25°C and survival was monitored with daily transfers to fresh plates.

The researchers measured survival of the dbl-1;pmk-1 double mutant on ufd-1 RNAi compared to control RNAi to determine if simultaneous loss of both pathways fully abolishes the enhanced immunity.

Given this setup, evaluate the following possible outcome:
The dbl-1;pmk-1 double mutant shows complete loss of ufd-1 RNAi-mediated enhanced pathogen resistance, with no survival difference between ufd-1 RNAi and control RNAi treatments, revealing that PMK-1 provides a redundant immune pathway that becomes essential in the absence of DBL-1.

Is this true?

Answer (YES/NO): NO